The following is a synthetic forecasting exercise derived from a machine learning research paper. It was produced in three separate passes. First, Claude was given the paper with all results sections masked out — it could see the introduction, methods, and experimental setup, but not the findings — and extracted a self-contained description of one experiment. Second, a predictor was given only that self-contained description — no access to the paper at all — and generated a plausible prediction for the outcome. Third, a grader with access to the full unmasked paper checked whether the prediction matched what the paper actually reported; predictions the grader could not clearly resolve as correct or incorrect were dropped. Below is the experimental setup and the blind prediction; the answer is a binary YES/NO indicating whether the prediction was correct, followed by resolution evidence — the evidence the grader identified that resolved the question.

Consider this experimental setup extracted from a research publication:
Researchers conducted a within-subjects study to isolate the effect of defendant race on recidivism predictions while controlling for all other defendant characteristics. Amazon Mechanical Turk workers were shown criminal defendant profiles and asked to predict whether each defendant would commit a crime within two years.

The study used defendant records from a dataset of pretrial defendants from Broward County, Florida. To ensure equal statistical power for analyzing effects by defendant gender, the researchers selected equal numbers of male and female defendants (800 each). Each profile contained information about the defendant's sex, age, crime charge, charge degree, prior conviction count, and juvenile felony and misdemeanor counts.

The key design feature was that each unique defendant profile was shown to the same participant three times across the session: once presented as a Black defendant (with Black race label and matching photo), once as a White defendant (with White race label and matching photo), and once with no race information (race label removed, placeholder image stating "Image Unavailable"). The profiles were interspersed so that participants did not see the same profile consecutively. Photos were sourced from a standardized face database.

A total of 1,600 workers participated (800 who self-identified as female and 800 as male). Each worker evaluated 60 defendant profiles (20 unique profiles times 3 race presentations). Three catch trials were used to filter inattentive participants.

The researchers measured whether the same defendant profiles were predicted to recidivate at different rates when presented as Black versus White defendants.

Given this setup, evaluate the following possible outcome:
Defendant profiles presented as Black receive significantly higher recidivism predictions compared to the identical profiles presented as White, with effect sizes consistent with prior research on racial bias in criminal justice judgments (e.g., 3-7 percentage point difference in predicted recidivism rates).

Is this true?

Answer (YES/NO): NO